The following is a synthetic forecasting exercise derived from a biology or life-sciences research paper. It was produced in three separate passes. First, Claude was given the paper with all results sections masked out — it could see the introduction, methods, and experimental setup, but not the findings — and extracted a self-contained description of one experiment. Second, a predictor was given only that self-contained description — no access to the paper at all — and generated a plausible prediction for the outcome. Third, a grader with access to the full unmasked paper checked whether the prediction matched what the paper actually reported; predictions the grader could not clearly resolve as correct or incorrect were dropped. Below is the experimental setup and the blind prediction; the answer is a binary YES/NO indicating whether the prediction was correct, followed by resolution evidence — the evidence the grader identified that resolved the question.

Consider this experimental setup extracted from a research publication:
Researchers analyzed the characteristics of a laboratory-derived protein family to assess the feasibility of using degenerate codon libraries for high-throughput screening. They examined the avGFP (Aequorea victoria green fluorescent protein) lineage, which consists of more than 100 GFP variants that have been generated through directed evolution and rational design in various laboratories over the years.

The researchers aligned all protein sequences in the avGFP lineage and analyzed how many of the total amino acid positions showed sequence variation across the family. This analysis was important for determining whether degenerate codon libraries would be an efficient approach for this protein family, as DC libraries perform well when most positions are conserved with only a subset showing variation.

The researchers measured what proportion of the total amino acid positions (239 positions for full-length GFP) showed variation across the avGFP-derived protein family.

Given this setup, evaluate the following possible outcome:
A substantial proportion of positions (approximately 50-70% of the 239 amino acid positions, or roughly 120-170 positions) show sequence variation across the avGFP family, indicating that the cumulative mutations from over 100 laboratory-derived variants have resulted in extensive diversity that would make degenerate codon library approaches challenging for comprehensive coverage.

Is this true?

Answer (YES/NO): NO